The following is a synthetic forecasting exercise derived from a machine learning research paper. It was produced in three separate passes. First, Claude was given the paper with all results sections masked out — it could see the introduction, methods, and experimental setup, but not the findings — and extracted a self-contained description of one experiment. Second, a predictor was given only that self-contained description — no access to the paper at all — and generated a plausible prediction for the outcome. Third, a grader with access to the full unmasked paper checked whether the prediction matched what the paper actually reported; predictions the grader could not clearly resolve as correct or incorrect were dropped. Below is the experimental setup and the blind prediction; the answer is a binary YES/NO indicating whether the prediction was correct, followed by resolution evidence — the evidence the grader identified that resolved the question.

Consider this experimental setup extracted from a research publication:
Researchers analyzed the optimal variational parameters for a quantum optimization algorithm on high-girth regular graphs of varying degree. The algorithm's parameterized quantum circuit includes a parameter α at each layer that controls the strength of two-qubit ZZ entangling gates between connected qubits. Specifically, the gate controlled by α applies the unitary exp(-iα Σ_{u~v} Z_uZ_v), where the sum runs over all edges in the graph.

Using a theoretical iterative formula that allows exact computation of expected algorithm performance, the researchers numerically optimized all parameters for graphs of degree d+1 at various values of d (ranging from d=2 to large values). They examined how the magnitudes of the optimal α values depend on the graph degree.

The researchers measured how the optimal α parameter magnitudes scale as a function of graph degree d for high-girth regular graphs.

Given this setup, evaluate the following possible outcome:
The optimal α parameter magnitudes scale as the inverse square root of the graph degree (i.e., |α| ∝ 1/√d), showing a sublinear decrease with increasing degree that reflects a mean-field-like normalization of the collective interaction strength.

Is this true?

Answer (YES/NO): YES